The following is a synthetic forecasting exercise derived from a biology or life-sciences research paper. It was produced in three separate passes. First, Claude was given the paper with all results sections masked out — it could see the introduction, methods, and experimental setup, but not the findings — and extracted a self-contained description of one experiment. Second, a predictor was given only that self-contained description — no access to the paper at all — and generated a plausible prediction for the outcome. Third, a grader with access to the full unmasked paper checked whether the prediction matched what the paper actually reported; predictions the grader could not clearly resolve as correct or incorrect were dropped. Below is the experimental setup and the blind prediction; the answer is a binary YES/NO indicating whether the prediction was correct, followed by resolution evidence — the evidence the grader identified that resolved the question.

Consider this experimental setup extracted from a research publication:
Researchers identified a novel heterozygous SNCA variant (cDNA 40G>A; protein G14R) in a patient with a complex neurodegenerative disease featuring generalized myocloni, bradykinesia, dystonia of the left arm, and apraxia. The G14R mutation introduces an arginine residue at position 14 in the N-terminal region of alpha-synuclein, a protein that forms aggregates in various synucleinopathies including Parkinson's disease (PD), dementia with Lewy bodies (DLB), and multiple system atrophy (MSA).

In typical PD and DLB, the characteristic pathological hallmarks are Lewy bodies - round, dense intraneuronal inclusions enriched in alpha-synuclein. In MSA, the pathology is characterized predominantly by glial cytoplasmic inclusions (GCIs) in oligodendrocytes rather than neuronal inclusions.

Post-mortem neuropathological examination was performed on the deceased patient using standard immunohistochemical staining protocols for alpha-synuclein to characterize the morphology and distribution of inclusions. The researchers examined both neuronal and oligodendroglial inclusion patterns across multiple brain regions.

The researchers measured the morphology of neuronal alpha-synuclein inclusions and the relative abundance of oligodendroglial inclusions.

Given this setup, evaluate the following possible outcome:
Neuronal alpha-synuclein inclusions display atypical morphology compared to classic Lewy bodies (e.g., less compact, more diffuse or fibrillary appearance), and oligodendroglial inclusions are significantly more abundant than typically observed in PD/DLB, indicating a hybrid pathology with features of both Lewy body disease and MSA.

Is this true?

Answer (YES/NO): NO